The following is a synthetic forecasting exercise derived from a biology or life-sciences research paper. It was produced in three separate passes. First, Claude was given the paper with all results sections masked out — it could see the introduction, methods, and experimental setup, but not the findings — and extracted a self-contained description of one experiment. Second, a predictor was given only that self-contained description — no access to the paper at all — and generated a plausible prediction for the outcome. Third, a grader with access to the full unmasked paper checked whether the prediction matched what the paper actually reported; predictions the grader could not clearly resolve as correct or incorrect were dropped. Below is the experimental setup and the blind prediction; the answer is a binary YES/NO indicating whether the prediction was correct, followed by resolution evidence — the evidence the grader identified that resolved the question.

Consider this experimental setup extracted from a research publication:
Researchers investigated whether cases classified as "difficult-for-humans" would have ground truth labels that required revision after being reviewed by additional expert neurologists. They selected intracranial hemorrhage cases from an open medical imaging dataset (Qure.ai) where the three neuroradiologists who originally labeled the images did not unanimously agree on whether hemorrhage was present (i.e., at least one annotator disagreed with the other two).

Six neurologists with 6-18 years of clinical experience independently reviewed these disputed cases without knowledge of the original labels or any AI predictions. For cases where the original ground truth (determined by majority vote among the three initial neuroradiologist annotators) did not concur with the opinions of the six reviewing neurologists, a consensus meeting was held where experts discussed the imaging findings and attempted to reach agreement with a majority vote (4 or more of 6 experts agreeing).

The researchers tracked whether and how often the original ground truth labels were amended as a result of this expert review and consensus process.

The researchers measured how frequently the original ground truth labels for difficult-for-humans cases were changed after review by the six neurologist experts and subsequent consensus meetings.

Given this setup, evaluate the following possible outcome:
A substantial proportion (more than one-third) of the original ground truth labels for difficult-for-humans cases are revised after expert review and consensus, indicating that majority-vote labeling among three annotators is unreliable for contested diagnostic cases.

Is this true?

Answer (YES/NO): NO